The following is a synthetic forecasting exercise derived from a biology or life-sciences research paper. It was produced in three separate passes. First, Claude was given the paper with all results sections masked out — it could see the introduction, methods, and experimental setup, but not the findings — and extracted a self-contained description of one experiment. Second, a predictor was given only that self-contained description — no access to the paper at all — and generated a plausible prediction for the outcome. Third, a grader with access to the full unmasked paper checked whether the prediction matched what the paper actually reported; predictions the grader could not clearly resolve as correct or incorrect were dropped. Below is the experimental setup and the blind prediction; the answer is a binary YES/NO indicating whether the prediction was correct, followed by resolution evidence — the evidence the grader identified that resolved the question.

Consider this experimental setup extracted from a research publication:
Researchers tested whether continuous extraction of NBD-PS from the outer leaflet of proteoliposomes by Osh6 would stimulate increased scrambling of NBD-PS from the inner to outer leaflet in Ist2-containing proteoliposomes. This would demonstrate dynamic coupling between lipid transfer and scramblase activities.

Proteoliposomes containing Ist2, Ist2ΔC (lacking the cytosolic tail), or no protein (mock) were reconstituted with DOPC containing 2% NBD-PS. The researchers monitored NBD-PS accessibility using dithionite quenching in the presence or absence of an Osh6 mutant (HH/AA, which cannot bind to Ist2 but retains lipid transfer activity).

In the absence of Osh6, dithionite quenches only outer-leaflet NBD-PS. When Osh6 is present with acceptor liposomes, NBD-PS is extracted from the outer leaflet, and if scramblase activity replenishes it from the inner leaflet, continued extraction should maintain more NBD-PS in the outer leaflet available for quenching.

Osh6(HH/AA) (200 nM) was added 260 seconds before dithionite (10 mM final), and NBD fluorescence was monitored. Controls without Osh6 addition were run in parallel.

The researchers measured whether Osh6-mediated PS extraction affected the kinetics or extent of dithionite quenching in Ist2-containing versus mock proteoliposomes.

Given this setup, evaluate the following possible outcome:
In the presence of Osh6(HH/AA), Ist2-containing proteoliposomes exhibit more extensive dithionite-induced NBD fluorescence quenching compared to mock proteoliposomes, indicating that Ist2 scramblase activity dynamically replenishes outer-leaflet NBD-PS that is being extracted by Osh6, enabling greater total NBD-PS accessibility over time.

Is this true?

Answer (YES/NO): NO